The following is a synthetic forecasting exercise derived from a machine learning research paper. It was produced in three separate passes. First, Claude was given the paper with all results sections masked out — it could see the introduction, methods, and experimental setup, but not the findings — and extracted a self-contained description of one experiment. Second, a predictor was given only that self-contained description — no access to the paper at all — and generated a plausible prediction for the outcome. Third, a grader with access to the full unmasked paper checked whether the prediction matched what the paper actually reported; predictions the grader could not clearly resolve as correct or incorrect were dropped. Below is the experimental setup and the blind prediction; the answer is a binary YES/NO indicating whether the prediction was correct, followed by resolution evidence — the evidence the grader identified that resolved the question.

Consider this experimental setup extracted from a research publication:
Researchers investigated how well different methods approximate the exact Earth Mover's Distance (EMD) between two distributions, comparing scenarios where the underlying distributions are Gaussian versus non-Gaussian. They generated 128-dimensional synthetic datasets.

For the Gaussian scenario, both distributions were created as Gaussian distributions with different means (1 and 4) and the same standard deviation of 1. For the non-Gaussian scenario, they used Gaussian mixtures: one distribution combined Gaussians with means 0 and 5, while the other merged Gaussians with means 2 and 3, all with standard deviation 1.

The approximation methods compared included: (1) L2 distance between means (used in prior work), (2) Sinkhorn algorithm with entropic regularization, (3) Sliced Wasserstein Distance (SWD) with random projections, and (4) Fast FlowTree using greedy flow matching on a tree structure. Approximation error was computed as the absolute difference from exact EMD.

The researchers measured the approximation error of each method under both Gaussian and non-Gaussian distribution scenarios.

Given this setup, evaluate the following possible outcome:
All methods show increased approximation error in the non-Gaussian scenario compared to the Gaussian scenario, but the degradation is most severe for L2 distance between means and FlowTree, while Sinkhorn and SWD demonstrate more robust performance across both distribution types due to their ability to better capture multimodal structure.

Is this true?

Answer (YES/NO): NO